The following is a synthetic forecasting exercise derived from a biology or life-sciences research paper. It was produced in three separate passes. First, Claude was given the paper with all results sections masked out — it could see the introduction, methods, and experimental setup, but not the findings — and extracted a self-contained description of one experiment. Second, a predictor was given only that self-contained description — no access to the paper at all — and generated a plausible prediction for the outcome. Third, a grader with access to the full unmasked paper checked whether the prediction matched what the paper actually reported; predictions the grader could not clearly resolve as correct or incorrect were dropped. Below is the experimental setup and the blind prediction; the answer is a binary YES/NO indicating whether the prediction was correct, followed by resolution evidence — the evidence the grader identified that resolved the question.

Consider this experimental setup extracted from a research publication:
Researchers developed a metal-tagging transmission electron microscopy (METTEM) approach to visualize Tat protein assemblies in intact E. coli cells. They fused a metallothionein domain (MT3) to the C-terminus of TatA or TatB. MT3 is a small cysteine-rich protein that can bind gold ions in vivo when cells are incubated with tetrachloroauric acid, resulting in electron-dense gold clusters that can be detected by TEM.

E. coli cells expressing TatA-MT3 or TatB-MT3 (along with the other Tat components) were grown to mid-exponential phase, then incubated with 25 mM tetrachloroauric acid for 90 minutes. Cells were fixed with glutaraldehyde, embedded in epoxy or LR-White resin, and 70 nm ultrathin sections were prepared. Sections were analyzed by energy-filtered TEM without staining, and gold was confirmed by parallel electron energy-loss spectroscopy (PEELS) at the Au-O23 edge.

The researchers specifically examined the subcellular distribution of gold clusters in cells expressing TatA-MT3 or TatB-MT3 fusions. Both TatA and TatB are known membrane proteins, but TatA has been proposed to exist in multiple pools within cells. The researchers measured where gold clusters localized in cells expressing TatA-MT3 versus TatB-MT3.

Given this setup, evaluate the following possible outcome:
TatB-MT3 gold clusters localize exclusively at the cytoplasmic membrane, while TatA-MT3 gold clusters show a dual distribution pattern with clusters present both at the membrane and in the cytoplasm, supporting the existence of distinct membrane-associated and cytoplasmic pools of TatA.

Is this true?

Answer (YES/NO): NO